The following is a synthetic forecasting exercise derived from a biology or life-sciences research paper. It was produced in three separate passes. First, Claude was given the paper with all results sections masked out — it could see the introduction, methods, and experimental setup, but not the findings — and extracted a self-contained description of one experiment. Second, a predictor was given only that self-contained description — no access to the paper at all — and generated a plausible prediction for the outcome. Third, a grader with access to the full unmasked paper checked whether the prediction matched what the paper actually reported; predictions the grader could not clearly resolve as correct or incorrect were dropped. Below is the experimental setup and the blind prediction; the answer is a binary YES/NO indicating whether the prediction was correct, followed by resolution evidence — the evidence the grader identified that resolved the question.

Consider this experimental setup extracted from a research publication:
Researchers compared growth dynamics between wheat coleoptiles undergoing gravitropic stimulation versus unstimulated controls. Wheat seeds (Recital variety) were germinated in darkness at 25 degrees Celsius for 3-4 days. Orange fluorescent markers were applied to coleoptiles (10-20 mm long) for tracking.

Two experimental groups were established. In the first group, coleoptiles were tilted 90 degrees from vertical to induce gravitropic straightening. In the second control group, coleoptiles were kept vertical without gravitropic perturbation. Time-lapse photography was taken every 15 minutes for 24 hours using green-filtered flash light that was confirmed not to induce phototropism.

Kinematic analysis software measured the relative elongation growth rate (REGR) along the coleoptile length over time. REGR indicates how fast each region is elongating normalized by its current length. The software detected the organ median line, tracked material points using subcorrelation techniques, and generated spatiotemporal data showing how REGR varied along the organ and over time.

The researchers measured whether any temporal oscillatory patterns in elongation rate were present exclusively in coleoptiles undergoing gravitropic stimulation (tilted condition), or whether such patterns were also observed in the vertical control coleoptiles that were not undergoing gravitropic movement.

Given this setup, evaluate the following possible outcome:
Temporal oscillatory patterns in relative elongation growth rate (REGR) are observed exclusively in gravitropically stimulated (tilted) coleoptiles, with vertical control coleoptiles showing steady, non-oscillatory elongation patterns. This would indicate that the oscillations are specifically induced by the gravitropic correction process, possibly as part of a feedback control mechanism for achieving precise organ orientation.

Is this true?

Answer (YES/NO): NO